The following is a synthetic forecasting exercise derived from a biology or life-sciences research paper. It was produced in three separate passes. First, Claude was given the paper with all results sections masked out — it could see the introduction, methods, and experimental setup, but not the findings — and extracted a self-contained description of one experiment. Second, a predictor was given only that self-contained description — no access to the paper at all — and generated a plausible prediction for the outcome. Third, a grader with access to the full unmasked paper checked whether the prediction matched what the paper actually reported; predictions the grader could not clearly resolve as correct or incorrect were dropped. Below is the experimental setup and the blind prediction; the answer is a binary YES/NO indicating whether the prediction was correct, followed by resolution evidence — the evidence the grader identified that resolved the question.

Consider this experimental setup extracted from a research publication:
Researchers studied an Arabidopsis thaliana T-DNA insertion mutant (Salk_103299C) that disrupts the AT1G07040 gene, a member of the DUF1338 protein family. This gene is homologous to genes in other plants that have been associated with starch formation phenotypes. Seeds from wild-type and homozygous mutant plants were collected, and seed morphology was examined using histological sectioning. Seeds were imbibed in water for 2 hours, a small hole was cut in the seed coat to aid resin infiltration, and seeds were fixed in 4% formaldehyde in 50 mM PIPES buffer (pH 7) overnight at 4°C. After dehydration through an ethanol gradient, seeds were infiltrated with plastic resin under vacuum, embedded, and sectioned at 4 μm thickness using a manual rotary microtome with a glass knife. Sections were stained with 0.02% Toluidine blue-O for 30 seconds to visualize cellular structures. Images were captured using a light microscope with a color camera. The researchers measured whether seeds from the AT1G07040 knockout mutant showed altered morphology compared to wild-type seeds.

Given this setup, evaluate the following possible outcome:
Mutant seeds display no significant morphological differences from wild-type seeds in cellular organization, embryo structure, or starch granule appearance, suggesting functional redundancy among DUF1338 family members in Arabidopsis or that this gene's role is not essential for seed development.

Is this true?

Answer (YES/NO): NO